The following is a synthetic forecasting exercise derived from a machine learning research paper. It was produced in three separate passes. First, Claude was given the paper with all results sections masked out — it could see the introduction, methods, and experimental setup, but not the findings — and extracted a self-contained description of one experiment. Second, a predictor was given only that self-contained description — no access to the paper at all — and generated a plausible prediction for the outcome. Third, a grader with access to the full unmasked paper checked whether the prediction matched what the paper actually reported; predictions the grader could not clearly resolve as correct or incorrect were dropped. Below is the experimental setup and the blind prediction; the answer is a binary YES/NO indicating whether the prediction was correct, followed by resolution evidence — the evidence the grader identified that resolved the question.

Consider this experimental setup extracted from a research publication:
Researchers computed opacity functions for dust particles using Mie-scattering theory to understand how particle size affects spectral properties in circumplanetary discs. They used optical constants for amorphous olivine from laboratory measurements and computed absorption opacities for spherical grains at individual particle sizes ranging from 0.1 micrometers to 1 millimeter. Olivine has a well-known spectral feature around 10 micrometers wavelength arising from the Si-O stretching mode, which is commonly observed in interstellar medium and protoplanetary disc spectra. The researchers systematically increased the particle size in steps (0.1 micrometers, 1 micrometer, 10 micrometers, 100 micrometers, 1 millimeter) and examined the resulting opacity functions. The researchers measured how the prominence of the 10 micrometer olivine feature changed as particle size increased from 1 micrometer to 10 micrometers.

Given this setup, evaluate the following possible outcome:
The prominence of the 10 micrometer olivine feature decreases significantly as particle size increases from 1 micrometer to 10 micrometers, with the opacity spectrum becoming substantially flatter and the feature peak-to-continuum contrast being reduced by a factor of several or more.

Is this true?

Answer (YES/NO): YES